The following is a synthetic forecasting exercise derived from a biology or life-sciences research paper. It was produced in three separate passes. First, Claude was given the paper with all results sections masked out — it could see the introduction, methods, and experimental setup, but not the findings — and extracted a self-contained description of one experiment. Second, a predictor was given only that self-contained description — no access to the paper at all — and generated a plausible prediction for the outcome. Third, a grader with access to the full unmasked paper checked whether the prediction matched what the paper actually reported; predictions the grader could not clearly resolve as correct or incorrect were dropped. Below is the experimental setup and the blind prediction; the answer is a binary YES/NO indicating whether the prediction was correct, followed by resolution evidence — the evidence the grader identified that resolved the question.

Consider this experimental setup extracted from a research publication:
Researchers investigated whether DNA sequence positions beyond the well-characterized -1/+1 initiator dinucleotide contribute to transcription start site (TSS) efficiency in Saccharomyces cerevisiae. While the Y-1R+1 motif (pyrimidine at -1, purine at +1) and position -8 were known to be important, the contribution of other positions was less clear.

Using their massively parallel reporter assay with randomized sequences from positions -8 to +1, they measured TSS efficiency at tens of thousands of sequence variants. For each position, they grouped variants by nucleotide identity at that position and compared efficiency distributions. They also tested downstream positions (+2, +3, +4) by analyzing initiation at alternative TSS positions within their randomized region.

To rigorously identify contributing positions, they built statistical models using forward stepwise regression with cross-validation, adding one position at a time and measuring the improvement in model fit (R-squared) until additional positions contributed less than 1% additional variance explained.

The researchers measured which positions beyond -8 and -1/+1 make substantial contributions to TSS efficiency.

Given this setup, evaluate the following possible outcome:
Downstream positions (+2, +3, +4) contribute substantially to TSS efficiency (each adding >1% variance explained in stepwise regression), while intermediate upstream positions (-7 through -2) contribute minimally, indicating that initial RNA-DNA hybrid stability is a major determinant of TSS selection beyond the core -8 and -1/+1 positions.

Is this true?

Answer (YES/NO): NO